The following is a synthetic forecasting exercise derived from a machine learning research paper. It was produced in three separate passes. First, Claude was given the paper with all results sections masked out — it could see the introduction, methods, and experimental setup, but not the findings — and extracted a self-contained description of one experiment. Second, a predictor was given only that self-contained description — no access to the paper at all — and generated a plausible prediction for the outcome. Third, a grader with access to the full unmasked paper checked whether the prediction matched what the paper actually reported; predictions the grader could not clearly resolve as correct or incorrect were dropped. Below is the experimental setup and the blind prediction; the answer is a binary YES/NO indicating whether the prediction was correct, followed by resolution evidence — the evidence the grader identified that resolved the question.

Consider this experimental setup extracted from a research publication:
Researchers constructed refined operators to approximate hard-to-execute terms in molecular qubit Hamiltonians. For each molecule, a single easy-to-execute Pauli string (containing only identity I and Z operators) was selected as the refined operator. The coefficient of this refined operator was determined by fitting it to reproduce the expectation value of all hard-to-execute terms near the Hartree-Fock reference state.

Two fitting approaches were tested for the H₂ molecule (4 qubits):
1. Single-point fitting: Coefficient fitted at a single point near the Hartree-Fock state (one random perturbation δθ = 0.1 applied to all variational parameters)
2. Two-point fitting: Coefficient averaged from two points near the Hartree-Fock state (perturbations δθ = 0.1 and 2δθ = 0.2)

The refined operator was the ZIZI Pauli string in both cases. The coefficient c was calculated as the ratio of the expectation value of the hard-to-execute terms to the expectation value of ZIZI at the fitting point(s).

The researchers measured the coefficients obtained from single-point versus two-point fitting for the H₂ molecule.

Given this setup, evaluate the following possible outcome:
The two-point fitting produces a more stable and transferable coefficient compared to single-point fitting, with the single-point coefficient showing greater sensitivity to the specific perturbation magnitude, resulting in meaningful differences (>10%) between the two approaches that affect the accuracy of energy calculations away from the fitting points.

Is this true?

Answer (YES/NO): NO